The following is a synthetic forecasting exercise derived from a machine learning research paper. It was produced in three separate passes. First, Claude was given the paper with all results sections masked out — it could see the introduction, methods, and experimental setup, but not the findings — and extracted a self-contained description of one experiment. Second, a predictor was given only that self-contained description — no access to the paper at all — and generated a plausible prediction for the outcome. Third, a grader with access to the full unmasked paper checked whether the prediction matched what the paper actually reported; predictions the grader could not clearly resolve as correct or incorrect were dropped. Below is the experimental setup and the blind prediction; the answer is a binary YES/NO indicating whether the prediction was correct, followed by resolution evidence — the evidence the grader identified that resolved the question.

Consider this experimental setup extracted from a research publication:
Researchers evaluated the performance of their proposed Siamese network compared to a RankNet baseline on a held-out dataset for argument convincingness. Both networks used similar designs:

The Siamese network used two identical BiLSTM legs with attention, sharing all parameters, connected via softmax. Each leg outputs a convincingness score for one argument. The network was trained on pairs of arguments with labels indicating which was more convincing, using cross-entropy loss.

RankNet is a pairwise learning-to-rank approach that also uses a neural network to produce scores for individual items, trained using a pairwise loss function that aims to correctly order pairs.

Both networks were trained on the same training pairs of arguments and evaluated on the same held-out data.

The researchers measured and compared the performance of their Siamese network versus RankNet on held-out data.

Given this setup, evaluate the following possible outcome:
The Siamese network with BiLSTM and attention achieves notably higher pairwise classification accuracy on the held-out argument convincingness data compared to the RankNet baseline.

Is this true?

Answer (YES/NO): NO